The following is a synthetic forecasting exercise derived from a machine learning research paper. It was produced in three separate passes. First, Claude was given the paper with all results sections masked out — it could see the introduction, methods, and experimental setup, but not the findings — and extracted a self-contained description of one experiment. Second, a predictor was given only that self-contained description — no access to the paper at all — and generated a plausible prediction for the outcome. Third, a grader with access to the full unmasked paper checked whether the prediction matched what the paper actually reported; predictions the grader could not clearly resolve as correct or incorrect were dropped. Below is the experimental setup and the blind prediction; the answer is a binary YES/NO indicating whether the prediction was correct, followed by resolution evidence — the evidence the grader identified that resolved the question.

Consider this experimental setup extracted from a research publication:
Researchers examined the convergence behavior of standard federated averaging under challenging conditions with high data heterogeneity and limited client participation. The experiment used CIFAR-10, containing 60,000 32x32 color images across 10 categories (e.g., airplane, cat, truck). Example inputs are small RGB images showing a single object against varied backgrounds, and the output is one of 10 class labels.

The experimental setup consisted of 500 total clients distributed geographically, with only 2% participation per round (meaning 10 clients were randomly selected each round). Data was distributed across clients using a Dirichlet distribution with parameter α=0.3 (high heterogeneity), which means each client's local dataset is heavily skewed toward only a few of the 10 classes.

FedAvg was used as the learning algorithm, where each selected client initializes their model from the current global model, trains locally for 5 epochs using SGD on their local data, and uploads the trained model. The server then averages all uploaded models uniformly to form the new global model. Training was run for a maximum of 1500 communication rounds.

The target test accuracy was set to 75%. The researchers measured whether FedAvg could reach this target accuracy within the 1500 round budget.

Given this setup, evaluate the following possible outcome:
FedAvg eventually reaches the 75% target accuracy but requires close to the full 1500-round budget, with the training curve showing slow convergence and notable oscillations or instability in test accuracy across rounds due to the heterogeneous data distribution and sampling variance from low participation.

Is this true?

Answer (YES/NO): NO